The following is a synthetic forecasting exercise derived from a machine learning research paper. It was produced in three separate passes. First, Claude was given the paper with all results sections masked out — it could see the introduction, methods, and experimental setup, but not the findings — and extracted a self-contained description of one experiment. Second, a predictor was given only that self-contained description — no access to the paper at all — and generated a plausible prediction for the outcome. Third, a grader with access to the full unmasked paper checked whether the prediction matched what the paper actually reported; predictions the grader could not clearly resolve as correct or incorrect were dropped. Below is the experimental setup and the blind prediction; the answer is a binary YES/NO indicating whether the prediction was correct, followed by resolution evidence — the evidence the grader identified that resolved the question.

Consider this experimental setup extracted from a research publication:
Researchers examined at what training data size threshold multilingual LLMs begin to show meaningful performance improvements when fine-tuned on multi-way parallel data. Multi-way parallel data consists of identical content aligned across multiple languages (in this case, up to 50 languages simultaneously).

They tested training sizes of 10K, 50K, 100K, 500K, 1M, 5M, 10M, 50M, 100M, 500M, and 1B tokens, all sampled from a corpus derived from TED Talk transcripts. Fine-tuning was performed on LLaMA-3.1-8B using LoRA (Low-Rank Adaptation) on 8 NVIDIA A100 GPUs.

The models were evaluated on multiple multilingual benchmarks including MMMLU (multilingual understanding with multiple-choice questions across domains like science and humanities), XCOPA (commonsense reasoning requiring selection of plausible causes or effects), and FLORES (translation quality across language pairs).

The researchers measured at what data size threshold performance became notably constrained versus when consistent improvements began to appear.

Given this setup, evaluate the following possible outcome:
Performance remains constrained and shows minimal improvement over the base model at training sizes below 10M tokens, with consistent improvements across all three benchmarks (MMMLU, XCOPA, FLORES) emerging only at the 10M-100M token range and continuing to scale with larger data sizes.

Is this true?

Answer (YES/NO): NO